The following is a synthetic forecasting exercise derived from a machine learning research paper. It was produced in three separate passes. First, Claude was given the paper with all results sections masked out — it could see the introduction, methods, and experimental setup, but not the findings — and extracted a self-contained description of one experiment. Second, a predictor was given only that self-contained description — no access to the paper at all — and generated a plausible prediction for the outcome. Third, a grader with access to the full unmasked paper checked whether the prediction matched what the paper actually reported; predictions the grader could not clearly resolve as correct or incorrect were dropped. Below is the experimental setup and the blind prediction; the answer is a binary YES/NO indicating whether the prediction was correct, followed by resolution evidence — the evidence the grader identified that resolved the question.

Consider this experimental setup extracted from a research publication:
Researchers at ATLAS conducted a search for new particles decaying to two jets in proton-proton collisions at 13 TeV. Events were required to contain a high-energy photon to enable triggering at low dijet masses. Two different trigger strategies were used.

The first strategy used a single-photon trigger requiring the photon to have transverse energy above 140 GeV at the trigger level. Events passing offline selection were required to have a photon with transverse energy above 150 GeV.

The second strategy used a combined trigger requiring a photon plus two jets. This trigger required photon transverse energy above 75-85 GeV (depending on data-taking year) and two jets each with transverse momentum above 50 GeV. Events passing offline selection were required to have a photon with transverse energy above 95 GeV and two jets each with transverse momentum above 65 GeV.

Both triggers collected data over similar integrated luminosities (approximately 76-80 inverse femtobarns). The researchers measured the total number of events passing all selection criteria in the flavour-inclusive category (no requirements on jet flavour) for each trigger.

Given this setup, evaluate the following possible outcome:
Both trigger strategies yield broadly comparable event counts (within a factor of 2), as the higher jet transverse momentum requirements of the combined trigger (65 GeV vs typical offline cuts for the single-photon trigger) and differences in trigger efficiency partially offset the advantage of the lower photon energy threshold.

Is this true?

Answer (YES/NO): YES